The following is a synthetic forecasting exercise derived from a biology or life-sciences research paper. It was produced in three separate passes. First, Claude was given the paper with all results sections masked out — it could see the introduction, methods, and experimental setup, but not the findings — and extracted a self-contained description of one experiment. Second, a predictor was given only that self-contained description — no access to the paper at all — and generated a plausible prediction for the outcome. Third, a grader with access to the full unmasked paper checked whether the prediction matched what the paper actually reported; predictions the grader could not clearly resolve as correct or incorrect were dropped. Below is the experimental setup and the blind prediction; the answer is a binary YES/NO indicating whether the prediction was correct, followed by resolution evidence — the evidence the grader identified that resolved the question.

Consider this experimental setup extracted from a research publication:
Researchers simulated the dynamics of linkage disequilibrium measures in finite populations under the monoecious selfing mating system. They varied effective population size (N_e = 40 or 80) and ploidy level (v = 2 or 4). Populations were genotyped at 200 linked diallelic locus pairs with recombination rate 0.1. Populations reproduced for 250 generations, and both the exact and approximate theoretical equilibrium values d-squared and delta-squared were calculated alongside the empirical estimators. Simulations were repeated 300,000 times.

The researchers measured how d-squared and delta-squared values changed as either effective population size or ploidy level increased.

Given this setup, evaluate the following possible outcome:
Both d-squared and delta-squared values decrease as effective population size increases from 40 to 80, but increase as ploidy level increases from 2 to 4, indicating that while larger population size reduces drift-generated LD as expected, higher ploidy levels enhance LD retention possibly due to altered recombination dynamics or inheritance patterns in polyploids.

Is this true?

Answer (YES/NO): NO